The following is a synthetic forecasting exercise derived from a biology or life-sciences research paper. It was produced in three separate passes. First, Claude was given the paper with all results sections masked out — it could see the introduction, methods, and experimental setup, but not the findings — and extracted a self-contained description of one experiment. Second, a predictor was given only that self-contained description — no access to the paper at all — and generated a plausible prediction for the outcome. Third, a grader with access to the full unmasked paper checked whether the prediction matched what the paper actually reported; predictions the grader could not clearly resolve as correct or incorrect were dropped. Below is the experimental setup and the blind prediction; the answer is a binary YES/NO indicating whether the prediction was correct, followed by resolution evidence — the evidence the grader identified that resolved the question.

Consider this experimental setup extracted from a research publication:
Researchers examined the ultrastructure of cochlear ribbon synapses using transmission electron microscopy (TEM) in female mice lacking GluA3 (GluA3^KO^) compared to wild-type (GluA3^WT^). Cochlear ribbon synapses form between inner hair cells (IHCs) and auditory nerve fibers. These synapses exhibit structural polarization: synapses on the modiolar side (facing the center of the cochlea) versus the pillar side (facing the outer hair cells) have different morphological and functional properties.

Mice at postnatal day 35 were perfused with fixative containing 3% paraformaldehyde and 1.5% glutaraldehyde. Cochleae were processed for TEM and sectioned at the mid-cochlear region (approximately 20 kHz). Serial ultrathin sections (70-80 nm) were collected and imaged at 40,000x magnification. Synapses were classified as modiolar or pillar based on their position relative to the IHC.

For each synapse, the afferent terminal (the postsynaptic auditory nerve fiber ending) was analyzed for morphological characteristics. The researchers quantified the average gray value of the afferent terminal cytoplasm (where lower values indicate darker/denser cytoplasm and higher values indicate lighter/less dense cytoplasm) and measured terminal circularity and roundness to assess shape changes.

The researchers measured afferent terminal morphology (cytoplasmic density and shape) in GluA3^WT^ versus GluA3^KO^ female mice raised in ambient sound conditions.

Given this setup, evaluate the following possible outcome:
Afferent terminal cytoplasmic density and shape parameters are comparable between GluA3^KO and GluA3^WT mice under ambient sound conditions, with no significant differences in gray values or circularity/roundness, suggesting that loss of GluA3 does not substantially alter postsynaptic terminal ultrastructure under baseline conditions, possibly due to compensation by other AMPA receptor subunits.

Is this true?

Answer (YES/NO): NO